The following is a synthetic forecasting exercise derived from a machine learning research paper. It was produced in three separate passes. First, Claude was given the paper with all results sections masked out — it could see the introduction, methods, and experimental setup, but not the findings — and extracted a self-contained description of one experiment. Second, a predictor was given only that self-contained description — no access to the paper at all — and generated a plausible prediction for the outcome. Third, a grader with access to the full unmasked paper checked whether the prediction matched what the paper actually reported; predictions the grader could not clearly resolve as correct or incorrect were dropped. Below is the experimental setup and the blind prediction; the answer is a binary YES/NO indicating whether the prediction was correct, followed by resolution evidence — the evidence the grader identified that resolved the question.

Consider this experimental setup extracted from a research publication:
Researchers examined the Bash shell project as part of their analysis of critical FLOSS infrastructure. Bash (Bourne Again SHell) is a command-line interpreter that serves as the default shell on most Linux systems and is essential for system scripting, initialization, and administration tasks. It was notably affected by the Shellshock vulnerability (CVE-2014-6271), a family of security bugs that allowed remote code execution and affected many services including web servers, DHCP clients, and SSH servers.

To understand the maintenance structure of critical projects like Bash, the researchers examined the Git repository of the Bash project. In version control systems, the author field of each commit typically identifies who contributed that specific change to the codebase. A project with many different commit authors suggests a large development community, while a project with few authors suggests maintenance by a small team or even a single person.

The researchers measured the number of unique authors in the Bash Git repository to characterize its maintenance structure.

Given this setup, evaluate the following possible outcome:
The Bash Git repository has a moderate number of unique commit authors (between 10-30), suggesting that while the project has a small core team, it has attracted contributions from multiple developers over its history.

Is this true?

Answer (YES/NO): NO